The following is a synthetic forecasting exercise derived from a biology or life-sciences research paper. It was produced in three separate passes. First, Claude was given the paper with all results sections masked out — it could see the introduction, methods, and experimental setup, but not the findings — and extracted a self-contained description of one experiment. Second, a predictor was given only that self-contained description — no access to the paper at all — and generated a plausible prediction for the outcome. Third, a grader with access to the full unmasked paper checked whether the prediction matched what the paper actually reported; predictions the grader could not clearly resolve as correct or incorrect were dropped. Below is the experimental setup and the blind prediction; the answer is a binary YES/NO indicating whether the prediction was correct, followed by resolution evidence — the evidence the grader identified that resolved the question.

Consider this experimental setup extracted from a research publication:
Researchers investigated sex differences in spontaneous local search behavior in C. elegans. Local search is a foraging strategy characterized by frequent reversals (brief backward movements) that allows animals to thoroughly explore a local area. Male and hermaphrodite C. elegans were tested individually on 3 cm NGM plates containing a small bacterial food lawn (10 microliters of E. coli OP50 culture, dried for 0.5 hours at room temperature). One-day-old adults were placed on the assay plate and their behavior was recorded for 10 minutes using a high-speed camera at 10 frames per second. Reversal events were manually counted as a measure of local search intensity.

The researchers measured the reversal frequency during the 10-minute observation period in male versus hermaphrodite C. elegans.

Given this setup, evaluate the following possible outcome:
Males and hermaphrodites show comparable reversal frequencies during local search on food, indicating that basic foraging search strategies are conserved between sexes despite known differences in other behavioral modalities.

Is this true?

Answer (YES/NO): NO